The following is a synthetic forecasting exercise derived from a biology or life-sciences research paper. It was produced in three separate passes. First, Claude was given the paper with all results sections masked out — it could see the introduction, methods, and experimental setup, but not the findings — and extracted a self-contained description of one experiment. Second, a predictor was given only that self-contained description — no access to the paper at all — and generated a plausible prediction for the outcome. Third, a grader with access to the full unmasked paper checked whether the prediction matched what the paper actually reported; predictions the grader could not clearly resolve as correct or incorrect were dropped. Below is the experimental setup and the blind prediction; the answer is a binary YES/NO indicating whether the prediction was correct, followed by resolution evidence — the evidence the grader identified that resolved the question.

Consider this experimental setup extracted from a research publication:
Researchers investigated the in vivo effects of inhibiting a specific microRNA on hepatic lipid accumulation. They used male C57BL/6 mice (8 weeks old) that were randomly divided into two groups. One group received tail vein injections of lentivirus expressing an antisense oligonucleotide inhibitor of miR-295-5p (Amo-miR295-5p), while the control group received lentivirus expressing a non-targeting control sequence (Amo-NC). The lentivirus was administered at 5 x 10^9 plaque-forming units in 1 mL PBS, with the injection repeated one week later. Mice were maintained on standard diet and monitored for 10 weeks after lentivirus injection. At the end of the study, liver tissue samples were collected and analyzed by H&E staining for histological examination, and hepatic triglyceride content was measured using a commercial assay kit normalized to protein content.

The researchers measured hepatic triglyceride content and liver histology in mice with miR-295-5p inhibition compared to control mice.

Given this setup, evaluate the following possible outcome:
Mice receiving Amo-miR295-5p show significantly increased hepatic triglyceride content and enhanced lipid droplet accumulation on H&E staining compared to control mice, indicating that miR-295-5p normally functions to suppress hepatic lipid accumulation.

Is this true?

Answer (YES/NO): YES